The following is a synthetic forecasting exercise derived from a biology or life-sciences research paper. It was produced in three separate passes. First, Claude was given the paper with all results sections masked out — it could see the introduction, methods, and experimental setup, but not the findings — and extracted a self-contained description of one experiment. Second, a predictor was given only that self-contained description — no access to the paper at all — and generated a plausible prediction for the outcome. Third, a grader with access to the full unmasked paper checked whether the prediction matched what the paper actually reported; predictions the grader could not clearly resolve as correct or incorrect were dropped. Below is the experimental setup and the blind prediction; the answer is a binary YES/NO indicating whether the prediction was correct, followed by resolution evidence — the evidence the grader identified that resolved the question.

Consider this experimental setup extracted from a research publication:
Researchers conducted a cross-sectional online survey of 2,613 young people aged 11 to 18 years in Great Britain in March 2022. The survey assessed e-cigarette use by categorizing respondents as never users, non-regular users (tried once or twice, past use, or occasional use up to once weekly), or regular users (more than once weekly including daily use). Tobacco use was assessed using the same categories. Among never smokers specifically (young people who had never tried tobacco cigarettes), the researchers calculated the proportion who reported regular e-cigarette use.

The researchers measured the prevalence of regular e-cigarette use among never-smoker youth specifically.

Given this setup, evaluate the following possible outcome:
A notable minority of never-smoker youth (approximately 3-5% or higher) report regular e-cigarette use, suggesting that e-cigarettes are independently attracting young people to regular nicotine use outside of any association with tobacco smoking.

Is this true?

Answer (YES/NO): NO